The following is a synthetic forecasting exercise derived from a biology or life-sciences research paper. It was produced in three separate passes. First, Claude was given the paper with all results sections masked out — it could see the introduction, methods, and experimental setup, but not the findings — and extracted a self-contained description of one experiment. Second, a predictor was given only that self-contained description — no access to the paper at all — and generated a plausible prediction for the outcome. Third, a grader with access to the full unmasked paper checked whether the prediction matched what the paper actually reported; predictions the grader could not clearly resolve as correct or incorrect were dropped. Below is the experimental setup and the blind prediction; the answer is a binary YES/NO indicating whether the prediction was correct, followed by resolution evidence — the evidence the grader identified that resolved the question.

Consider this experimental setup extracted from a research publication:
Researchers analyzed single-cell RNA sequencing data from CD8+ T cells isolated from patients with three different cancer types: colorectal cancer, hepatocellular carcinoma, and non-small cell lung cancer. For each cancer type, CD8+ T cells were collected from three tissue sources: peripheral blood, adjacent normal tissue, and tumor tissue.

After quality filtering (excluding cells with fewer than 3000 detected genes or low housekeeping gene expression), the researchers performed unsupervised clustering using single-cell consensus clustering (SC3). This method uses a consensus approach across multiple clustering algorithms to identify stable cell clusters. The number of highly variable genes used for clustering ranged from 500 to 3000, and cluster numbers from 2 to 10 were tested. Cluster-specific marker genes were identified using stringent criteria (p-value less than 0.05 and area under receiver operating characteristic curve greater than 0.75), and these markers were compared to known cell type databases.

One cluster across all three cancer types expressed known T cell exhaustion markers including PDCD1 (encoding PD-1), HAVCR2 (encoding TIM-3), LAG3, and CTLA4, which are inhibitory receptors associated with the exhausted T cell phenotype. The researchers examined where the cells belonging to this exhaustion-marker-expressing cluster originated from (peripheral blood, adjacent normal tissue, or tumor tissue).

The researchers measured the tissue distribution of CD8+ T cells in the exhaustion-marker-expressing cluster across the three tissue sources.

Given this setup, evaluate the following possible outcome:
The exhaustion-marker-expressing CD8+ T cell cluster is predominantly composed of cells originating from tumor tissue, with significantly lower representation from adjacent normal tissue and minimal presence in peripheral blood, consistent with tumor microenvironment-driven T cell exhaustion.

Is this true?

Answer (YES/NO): YES